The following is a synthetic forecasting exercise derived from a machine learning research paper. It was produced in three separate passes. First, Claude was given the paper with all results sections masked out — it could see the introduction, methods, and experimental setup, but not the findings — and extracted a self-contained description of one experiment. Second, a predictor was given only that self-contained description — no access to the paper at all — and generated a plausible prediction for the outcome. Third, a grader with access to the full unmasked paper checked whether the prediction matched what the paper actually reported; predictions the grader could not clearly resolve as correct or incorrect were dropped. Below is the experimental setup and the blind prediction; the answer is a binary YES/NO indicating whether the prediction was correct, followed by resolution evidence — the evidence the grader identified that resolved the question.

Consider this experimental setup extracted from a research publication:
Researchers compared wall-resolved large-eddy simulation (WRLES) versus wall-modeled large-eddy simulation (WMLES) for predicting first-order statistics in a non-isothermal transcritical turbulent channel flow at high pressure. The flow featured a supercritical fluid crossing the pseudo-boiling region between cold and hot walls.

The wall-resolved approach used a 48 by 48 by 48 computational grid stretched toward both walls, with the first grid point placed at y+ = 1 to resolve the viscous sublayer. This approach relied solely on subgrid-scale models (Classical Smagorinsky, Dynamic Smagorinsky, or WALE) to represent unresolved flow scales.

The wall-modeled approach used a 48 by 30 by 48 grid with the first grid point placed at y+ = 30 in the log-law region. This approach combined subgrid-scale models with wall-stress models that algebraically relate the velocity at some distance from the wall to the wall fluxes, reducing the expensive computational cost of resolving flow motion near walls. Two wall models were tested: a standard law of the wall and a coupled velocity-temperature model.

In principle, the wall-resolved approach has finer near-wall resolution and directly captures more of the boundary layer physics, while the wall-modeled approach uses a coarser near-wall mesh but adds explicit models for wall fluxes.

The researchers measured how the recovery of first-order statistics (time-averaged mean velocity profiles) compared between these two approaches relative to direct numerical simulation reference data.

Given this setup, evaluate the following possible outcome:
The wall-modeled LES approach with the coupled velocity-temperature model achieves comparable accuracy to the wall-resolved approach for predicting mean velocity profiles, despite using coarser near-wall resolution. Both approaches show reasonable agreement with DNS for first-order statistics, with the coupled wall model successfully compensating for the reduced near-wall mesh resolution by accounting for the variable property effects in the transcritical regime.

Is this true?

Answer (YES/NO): NO